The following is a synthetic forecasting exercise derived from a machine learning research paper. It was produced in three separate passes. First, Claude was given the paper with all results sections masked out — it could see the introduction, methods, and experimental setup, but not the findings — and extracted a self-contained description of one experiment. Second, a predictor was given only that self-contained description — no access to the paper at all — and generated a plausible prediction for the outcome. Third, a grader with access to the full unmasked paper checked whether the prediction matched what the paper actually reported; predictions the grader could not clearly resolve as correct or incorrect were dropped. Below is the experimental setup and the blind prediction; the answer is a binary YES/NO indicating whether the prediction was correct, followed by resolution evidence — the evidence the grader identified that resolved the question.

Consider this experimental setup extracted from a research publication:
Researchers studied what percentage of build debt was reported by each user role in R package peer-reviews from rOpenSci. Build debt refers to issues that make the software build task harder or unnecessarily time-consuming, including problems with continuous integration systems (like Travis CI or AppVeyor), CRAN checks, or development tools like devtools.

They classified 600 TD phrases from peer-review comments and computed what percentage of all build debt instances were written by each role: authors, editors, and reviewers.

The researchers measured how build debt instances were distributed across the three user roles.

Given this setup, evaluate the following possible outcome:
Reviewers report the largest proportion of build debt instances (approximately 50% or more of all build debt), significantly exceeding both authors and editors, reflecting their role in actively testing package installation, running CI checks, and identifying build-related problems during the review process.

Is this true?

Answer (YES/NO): YES